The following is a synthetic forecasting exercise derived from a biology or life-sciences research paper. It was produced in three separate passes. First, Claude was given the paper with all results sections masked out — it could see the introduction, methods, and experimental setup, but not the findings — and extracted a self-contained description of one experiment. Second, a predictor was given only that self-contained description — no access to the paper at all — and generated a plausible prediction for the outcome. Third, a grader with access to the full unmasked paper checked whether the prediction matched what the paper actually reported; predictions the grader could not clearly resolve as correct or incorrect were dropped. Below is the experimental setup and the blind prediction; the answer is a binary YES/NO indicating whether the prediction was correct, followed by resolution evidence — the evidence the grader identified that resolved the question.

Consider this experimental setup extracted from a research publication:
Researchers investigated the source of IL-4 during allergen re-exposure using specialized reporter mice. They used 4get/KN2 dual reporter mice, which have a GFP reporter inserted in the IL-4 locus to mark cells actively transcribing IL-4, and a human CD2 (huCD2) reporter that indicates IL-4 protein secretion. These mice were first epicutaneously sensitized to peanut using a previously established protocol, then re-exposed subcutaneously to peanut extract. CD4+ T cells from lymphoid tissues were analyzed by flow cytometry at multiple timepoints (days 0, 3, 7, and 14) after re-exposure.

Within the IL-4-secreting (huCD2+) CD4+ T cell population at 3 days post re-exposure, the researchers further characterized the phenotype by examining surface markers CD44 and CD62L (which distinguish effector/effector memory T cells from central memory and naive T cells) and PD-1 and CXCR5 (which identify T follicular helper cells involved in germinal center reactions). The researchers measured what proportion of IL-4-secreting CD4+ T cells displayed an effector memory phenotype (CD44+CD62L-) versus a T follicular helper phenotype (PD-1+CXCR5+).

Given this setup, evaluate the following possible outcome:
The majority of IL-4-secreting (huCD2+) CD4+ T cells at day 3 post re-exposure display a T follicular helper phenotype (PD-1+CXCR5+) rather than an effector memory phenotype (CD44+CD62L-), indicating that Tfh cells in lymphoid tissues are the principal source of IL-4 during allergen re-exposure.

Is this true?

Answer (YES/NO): NO